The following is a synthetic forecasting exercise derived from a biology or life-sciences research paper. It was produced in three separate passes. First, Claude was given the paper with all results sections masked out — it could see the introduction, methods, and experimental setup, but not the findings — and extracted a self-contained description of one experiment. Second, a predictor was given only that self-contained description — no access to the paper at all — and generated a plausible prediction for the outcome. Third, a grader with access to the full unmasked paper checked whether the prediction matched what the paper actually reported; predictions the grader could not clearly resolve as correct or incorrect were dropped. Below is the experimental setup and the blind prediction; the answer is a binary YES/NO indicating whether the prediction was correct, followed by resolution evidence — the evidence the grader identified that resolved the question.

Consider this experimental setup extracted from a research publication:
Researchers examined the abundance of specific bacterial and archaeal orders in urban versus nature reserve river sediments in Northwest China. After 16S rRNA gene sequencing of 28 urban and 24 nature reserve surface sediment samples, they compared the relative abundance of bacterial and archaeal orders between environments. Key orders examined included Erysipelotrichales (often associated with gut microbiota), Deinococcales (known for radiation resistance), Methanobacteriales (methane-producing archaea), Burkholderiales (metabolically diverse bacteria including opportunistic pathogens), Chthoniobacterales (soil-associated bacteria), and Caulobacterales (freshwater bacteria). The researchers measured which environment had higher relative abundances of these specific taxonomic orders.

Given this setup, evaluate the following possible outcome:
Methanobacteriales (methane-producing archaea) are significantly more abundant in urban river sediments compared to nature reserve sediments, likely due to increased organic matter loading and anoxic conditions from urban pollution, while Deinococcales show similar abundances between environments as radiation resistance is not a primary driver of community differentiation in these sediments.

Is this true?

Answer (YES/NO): NO